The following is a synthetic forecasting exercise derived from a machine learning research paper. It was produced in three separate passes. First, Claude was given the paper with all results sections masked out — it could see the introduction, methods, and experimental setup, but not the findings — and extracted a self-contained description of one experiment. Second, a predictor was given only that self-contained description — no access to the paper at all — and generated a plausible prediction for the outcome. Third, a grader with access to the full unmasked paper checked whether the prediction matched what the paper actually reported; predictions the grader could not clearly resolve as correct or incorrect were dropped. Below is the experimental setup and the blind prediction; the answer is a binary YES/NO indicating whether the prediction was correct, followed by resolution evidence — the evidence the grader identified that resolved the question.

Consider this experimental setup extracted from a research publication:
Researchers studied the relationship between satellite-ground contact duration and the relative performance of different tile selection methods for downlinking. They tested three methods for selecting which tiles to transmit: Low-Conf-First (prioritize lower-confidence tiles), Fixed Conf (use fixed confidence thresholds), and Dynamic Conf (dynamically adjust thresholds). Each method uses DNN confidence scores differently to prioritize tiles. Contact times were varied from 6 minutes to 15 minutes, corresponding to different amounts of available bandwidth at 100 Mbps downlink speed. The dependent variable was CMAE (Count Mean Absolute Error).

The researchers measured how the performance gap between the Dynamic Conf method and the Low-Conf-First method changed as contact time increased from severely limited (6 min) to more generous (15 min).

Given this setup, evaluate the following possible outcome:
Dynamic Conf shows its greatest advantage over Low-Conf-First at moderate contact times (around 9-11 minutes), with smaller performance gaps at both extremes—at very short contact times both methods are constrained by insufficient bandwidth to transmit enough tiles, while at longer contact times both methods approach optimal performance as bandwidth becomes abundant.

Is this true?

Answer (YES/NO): YES